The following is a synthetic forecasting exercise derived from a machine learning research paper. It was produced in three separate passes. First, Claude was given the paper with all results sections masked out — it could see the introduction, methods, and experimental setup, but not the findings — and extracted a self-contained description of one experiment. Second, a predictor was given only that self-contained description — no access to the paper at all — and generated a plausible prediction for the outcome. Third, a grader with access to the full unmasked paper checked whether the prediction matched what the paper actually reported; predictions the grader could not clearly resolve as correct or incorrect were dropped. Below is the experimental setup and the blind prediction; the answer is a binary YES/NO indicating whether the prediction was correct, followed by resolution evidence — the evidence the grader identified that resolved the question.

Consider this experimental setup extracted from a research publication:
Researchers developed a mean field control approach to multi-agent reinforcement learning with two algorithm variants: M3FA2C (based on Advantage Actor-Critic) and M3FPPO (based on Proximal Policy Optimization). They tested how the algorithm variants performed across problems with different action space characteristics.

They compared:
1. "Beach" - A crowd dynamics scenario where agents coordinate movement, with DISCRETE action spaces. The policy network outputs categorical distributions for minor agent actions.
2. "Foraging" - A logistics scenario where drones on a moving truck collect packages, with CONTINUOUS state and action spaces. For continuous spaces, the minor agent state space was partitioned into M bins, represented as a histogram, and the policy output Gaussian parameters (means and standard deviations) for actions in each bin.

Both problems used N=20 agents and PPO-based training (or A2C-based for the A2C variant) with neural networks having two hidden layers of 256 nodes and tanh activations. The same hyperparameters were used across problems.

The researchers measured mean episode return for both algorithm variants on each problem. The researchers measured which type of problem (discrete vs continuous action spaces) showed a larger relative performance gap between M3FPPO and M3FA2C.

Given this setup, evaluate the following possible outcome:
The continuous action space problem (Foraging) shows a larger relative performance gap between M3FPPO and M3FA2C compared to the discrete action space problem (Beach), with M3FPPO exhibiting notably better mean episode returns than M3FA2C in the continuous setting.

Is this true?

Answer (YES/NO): NO